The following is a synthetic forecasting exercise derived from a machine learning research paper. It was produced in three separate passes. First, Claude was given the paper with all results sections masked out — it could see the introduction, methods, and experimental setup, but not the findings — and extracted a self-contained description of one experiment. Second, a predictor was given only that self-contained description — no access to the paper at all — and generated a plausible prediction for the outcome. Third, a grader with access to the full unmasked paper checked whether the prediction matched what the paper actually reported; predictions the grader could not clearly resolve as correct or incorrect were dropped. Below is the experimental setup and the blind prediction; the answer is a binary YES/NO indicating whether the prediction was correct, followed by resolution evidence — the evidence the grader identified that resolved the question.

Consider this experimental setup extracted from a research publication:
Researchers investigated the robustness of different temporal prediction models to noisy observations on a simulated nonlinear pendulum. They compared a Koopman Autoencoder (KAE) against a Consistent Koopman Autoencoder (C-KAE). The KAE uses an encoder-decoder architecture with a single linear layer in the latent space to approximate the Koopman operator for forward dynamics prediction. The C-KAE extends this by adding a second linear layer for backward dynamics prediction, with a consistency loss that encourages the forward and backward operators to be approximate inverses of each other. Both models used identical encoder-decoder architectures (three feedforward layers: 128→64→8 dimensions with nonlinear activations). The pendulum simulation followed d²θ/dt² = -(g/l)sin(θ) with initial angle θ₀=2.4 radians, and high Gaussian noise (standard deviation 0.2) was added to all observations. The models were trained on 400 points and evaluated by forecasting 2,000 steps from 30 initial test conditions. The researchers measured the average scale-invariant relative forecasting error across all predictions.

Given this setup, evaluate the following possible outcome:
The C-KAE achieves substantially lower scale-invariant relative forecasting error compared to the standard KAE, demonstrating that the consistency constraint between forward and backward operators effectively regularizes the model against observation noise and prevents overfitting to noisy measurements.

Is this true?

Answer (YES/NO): NO